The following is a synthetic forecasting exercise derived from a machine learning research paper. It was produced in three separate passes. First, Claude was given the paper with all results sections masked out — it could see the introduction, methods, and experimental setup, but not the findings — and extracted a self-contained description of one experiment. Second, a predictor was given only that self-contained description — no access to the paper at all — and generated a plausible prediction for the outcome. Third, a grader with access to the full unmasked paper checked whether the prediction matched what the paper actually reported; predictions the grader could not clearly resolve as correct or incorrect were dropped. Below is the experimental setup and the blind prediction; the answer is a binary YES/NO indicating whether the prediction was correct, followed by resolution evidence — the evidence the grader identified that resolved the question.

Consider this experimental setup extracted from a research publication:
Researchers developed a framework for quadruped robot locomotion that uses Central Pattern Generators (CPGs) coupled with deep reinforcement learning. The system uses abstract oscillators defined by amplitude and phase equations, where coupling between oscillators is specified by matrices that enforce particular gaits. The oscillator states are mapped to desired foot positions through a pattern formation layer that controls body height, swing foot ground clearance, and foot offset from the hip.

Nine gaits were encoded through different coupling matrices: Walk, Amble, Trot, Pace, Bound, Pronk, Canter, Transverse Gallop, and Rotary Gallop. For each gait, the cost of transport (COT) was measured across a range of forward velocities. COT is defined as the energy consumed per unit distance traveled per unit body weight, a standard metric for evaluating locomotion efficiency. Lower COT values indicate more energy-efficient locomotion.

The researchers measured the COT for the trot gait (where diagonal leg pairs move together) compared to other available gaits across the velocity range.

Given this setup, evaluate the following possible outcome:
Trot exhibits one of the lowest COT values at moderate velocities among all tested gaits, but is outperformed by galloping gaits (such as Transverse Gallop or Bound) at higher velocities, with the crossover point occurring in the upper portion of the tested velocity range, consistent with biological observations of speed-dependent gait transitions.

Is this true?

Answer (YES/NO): NO